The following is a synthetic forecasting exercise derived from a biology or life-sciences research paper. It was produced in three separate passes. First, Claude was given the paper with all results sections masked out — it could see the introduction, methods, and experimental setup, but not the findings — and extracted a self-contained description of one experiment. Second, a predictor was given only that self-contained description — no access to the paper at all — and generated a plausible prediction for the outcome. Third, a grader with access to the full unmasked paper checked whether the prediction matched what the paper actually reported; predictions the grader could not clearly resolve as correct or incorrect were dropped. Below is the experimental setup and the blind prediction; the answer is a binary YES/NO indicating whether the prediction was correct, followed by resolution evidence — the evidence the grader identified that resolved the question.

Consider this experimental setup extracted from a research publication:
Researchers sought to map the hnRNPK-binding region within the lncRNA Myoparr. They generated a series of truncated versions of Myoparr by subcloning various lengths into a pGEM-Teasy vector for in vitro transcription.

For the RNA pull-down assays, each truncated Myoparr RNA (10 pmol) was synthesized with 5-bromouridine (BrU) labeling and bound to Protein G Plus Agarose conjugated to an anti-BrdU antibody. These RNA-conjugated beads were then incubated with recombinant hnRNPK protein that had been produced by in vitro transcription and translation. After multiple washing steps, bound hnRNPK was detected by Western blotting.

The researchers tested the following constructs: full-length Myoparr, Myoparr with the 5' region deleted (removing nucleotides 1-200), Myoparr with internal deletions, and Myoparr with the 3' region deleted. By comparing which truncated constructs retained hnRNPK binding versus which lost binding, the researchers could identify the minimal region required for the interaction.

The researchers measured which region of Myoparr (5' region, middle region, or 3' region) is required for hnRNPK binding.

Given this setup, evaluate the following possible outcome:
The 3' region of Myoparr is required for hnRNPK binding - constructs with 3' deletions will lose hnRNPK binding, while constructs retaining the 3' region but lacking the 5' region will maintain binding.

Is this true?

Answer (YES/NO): NO